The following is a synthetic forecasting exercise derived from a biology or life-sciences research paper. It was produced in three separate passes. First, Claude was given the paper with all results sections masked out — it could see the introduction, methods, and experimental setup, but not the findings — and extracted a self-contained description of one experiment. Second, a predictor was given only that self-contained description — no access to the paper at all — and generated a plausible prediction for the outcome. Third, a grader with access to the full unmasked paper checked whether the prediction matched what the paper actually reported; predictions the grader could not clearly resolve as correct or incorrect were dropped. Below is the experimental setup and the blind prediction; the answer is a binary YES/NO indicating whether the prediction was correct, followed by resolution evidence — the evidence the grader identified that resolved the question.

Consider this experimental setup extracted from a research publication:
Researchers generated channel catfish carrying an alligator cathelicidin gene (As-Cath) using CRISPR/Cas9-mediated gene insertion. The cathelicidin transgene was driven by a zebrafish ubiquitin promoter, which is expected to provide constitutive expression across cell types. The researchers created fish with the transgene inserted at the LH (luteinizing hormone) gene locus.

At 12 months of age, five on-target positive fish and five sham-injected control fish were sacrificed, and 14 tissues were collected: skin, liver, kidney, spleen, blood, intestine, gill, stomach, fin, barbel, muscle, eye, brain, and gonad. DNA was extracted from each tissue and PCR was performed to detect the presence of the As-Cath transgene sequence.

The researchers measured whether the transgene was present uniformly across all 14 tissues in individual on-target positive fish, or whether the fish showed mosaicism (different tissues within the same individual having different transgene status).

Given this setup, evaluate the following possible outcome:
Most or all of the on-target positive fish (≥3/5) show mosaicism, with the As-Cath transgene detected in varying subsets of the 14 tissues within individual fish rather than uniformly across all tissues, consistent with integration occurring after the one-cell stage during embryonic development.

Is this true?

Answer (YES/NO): NO